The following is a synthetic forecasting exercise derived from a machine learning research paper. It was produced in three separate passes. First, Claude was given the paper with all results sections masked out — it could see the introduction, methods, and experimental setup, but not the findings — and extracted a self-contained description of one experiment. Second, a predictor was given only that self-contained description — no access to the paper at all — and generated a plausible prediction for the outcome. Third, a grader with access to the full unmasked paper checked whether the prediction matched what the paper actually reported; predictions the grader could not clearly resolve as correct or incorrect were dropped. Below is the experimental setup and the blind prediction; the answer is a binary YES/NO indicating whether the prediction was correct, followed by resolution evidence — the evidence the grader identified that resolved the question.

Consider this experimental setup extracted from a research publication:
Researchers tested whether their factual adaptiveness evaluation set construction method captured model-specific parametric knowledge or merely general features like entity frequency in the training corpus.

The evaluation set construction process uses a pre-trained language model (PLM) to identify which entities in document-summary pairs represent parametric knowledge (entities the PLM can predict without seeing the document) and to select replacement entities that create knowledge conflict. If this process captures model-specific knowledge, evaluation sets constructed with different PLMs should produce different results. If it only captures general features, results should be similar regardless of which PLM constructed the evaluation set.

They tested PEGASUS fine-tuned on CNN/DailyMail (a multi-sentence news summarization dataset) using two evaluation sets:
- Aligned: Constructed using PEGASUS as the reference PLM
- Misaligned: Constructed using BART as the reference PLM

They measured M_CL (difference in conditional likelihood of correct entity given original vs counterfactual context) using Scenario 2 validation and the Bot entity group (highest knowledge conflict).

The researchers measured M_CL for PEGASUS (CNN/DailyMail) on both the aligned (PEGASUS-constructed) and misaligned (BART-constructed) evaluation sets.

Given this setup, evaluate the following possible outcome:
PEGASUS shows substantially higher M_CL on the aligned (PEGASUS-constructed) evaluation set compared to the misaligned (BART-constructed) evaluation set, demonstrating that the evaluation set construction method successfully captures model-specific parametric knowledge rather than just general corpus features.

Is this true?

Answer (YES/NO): YES